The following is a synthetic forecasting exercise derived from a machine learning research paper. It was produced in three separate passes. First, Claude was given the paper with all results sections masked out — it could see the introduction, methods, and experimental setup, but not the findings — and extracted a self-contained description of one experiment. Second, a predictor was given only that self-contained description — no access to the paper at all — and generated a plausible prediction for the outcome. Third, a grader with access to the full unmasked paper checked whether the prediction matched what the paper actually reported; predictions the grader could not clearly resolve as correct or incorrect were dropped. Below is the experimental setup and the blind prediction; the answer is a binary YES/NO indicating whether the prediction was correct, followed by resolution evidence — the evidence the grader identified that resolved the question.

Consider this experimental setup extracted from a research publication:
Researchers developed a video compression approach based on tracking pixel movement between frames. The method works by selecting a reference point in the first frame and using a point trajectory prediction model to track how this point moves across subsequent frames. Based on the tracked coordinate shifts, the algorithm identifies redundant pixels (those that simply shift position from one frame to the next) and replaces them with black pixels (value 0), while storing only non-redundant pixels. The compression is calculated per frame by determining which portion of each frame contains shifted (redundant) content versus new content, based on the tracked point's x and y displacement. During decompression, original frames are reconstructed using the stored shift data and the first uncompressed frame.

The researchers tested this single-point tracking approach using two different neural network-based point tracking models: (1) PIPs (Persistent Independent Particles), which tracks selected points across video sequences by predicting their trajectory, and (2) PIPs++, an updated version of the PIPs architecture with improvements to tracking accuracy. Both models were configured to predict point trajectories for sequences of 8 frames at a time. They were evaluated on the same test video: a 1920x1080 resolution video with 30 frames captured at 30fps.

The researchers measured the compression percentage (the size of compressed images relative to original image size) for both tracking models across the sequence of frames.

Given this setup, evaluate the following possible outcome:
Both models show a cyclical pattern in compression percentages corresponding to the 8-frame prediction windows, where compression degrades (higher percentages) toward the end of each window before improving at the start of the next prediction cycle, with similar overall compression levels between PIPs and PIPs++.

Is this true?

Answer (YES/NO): NO